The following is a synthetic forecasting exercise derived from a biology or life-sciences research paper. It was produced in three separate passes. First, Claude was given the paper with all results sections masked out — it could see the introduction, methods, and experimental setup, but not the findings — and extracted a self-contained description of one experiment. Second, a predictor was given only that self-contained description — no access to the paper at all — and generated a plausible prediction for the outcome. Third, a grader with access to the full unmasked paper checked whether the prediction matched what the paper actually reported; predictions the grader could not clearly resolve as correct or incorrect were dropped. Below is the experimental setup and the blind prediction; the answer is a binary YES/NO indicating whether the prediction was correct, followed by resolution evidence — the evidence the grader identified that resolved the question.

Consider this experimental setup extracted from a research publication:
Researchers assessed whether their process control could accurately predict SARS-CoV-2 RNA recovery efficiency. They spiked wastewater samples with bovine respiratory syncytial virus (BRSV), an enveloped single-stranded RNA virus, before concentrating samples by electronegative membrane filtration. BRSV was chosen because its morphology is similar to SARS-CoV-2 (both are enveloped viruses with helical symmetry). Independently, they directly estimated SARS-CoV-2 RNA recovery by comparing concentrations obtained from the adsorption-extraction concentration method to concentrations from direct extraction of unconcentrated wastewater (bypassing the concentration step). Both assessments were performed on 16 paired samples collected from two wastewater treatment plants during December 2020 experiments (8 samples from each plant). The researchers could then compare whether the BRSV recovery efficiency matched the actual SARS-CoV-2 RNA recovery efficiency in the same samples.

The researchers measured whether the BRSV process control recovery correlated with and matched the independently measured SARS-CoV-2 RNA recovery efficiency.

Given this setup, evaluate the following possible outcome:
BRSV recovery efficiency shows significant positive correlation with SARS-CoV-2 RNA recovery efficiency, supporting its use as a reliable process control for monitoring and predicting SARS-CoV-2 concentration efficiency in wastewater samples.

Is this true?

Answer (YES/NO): NO